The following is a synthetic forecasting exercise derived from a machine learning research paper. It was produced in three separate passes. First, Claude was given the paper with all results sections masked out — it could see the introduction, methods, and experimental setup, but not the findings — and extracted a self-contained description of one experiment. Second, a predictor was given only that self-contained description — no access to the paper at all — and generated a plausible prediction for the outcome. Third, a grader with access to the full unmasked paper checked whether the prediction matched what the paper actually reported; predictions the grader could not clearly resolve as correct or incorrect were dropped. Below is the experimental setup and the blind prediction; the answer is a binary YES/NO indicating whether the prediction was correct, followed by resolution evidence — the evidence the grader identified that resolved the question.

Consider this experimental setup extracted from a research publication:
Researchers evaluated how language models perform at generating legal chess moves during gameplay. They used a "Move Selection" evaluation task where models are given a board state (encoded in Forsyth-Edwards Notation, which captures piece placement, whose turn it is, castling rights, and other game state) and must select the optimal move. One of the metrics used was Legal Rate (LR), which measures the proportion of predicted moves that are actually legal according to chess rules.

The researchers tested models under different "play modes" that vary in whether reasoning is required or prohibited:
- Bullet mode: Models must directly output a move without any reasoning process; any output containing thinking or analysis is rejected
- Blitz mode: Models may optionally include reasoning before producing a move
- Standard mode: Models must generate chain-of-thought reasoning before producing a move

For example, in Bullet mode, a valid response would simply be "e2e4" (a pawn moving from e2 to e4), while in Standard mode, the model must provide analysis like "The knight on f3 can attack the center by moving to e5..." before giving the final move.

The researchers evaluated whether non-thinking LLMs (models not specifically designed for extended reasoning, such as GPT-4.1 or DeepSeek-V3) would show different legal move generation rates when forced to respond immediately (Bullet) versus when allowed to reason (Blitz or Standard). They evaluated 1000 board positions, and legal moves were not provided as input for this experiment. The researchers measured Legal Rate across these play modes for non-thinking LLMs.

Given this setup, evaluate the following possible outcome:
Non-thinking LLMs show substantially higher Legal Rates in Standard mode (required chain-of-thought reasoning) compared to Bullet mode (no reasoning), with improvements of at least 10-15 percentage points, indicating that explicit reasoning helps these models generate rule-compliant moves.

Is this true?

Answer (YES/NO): NO